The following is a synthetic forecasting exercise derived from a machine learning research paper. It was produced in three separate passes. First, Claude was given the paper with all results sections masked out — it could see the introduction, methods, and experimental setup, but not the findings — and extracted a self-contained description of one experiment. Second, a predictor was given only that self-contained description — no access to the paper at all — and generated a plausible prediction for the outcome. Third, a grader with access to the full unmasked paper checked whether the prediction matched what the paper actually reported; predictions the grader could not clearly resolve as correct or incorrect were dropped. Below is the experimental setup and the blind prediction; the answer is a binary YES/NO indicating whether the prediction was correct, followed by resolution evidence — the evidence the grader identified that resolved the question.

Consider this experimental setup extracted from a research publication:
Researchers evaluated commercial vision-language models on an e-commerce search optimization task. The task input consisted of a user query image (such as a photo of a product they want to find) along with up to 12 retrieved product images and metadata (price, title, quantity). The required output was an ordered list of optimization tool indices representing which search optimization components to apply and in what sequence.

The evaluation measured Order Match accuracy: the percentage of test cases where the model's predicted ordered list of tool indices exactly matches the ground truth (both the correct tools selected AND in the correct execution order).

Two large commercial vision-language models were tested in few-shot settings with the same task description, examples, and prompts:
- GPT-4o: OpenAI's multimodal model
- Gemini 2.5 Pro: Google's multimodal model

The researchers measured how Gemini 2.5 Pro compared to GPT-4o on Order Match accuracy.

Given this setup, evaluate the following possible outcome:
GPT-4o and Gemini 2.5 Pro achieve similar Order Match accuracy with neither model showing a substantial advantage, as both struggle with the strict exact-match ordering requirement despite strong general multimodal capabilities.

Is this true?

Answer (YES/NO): NO